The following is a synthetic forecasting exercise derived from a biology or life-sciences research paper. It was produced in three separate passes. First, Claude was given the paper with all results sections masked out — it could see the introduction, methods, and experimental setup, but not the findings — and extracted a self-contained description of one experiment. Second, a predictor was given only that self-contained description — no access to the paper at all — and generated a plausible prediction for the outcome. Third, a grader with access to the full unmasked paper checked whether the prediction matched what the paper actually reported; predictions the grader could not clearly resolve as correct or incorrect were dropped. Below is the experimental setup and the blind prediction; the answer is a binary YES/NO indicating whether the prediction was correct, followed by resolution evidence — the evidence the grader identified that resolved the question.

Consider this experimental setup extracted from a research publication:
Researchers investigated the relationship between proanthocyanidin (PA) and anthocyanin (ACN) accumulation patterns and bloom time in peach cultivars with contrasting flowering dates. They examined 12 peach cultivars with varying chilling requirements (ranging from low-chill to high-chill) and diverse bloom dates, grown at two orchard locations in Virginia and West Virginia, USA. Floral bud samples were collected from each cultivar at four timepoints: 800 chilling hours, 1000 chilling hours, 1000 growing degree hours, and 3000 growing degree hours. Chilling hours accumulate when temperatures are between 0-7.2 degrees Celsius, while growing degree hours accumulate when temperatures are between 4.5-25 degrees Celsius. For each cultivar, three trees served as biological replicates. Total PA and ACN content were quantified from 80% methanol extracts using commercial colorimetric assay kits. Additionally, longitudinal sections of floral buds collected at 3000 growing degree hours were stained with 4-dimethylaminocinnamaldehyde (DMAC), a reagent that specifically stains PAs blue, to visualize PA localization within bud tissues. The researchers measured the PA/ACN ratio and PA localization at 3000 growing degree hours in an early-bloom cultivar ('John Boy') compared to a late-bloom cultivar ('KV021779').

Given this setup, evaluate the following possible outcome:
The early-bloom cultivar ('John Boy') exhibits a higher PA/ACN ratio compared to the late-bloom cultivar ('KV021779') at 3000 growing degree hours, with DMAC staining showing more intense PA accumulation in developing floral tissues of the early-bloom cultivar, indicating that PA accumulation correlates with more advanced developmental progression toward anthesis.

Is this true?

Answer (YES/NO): NO